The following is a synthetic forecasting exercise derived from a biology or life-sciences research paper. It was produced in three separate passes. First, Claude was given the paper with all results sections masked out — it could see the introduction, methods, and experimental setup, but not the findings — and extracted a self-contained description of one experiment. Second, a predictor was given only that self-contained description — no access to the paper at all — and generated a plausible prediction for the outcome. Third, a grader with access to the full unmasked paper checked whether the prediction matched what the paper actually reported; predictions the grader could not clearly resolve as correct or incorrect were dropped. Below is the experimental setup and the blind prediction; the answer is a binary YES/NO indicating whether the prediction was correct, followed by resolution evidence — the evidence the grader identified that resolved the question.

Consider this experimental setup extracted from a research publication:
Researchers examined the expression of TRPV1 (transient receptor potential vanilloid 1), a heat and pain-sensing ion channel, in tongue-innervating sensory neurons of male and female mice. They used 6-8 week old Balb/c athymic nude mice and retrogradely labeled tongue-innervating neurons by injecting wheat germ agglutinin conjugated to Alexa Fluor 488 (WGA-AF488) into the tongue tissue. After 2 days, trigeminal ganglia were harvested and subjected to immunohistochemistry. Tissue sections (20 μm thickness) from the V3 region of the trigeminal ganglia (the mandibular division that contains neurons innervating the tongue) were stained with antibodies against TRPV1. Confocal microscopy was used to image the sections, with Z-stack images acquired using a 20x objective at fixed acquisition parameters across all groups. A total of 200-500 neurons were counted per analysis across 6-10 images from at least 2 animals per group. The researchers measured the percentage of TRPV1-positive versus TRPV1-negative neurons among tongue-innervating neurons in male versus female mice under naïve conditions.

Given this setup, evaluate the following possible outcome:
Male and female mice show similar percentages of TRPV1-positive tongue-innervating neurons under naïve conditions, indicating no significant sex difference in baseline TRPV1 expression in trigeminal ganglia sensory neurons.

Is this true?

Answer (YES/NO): NO